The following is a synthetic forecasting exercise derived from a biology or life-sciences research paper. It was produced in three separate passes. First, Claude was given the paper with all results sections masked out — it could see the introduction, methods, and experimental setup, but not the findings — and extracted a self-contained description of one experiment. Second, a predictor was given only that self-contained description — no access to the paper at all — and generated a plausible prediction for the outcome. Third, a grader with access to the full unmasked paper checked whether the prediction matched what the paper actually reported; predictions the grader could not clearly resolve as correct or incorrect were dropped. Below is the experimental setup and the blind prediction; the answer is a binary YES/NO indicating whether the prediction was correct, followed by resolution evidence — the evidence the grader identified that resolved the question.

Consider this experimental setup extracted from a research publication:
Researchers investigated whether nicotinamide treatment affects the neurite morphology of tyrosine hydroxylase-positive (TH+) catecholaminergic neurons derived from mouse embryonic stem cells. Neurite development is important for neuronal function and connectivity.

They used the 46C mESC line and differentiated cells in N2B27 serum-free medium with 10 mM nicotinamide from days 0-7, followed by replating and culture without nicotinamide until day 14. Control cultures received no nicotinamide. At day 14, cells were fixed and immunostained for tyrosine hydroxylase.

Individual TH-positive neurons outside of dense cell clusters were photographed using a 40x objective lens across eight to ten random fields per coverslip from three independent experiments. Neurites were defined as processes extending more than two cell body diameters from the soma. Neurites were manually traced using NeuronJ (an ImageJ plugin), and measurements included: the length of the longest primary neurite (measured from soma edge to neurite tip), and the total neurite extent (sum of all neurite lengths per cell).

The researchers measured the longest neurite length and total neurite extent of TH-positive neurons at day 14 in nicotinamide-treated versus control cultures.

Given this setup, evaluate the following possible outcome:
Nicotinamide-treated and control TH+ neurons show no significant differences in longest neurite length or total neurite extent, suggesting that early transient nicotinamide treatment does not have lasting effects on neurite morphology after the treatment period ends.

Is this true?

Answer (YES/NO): NO